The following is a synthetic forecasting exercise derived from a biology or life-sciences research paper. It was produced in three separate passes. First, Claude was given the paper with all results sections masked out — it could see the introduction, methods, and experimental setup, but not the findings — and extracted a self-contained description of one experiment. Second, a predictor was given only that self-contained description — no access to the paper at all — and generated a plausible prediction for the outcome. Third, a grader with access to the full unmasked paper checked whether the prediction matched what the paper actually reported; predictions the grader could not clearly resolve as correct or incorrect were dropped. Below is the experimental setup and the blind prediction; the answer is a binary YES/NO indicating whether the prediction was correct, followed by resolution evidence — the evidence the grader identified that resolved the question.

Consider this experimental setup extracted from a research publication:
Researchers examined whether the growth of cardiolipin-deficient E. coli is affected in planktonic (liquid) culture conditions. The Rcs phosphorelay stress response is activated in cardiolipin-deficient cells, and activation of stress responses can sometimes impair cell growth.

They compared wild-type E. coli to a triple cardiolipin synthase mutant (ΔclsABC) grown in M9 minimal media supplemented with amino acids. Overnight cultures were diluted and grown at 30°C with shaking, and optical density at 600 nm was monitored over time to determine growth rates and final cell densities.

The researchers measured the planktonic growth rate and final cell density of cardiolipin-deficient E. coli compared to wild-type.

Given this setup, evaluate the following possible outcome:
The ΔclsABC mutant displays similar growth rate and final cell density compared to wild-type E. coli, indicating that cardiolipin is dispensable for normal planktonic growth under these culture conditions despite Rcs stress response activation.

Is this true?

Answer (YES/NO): YES